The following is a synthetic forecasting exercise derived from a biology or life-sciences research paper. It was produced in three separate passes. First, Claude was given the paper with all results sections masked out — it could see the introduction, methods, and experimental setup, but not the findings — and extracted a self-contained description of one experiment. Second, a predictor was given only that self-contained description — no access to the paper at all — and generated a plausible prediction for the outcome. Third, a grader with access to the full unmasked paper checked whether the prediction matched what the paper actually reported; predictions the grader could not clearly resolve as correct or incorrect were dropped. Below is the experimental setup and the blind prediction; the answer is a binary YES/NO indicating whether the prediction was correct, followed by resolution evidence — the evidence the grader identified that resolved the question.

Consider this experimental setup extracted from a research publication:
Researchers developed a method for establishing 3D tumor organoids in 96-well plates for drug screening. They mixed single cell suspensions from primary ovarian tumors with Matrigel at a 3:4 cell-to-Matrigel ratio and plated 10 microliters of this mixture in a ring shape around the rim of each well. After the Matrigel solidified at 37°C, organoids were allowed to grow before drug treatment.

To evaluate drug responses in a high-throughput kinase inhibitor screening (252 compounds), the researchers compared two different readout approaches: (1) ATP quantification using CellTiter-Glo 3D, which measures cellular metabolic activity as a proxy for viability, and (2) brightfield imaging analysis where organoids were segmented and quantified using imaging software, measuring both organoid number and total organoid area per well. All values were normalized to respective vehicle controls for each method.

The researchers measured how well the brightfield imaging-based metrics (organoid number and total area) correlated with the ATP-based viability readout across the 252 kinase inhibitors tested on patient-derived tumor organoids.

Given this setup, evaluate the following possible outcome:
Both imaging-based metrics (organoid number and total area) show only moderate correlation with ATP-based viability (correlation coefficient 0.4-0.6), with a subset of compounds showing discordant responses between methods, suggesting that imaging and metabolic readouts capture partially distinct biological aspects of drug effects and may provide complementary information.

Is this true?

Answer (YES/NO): NO